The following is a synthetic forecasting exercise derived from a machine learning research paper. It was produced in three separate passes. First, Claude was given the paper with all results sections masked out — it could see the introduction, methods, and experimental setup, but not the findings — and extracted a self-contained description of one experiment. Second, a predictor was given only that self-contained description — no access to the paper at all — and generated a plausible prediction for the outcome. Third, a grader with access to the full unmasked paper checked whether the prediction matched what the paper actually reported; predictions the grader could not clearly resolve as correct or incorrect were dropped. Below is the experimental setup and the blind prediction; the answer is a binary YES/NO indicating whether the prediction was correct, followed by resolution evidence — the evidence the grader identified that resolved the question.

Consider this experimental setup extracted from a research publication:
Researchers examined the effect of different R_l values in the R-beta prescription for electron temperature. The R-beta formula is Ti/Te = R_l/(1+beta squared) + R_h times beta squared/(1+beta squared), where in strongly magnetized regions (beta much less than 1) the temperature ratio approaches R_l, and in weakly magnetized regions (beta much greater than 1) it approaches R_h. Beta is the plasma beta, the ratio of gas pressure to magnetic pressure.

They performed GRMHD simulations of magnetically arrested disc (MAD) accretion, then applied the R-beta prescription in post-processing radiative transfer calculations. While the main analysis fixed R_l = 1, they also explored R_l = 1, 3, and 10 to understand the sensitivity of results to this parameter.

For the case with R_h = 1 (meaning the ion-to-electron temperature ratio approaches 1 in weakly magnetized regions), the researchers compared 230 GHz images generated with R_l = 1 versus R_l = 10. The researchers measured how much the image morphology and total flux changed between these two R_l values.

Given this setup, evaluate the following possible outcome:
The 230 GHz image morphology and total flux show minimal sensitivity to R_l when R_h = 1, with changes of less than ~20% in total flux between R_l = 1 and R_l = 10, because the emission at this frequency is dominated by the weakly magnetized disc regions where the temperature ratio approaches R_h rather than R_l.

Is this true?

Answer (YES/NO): YES